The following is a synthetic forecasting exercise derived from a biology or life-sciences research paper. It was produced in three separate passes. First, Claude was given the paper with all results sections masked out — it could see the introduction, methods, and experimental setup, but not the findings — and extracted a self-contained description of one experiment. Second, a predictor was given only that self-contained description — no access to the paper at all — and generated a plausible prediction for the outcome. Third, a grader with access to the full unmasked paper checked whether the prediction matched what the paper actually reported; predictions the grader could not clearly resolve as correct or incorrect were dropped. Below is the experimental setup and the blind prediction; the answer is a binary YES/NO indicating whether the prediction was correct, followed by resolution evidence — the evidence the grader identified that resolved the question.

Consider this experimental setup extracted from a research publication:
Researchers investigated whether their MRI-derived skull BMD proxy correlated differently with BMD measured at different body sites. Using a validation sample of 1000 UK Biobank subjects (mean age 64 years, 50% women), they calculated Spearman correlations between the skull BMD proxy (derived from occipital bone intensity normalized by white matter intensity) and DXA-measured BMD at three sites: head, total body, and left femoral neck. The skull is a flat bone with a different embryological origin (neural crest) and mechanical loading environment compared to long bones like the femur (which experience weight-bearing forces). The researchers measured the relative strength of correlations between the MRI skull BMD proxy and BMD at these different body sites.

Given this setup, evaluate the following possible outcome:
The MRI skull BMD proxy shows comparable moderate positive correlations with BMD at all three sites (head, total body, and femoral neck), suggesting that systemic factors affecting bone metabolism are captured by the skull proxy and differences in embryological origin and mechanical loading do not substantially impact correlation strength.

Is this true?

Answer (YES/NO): NO